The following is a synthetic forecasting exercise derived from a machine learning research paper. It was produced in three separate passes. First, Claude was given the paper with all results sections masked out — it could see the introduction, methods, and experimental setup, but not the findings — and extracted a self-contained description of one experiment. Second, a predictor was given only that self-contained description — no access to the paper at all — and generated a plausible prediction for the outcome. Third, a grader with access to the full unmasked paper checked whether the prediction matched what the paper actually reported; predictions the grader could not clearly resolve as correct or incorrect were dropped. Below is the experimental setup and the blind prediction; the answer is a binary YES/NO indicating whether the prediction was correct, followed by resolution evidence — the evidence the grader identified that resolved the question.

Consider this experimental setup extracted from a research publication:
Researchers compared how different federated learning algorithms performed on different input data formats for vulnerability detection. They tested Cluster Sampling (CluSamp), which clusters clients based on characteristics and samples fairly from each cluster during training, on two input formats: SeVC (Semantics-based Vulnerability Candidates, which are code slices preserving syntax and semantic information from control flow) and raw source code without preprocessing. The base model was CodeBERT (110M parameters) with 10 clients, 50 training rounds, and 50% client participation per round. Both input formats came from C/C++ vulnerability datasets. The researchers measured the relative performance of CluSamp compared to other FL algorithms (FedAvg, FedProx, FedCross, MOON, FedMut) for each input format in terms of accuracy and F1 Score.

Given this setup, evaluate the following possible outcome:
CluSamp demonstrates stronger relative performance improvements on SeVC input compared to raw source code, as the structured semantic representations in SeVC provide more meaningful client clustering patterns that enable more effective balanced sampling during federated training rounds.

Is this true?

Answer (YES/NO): YES